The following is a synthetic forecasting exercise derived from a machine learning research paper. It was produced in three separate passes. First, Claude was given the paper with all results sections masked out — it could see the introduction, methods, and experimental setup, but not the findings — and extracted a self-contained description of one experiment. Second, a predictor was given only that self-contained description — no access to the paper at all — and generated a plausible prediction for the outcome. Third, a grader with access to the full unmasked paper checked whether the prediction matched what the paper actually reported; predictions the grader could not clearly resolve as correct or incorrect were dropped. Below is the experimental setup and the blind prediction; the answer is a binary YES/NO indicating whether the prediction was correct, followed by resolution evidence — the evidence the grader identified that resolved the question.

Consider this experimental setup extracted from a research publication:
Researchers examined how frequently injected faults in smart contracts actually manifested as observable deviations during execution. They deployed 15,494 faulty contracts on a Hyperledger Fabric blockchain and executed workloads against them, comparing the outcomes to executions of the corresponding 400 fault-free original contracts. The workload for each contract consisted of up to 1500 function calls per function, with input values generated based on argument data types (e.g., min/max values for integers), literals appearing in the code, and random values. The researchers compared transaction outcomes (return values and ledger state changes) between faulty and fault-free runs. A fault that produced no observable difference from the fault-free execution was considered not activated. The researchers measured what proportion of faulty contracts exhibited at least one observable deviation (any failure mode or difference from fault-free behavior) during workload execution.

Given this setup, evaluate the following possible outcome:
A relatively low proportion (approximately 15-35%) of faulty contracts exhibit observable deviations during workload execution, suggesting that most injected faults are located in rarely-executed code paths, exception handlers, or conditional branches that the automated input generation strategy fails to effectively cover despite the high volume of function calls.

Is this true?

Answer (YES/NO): NO